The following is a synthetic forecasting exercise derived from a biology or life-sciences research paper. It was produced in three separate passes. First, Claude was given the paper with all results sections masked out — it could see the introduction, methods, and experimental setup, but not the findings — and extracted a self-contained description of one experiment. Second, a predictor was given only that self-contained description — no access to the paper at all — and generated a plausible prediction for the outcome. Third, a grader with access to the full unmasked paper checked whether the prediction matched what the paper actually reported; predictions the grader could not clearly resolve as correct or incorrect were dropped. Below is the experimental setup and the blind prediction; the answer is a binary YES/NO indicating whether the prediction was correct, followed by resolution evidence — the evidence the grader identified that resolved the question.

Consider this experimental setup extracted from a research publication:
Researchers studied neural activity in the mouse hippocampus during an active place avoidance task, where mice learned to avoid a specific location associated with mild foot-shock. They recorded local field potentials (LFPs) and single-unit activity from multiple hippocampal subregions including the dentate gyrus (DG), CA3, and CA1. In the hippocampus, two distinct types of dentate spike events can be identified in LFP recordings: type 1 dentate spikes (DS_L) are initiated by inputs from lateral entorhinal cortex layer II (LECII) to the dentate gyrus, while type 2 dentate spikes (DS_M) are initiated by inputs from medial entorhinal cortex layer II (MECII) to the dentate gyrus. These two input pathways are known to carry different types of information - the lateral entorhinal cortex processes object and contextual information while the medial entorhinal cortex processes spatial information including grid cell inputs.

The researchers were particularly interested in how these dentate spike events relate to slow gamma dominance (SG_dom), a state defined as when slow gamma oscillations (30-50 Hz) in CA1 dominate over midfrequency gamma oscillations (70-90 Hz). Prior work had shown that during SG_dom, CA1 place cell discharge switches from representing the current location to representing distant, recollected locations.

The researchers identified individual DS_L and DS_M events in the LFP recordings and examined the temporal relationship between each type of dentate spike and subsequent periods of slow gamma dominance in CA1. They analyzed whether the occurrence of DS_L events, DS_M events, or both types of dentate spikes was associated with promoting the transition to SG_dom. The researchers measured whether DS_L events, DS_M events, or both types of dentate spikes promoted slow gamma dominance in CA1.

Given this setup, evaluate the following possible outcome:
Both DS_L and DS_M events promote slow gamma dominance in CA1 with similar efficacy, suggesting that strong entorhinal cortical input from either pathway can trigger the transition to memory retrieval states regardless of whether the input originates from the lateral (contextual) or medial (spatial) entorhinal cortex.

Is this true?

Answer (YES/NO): NO